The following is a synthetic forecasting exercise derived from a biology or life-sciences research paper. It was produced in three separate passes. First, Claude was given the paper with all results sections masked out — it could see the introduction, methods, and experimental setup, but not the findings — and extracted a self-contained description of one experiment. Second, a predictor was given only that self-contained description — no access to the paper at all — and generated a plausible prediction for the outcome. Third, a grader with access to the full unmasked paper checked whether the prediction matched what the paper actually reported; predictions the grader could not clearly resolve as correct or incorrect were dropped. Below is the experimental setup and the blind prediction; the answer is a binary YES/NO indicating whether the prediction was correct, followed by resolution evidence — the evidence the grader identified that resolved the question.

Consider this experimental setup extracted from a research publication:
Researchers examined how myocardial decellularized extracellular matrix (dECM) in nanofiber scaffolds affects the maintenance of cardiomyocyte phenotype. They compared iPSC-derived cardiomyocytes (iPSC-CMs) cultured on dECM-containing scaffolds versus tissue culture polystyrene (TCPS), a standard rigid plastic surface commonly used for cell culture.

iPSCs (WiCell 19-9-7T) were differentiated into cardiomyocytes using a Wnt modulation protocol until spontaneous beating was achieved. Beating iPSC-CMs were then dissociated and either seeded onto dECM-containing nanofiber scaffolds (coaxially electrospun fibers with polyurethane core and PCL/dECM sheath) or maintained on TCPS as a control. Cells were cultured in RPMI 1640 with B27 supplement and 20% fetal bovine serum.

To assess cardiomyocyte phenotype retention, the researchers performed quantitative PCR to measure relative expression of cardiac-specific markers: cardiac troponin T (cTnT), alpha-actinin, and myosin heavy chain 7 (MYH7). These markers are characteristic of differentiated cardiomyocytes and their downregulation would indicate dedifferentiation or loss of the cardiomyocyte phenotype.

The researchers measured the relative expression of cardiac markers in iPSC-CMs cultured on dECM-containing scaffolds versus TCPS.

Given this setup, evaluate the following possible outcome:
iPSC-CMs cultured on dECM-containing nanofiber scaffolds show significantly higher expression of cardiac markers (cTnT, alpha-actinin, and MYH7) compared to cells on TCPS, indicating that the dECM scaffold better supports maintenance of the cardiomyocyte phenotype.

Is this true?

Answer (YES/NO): NO